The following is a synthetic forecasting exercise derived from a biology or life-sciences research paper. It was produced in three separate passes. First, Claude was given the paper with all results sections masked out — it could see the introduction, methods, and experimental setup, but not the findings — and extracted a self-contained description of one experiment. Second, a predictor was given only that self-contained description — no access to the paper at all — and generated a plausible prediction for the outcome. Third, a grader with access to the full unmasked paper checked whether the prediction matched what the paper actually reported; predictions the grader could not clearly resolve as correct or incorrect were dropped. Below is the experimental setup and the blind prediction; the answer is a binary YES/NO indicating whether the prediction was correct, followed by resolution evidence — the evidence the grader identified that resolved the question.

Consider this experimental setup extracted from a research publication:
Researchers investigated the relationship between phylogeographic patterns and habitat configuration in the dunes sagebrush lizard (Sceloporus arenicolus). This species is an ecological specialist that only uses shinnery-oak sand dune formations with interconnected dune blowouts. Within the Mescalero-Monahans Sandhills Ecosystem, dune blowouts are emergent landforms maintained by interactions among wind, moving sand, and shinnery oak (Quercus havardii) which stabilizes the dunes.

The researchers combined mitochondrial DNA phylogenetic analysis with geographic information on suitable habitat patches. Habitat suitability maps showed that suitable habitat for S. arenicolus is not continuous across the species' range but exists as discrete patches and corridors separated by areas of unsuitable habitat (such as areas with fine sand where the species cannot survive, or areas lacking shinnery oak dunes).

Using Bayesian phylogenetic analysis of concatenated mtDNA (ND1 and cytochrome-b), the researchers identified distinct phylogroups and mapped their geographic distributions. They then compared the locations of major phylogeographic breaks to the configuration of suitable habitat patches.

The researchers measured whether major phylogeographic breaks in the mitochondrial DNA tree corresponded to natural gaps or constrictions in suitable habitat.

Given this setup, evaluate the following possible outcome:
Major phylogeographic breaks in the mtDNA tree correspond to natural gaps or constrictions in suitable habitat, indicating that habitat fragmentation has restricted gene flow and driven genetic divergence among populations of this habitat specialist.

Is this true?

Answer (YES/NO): YES